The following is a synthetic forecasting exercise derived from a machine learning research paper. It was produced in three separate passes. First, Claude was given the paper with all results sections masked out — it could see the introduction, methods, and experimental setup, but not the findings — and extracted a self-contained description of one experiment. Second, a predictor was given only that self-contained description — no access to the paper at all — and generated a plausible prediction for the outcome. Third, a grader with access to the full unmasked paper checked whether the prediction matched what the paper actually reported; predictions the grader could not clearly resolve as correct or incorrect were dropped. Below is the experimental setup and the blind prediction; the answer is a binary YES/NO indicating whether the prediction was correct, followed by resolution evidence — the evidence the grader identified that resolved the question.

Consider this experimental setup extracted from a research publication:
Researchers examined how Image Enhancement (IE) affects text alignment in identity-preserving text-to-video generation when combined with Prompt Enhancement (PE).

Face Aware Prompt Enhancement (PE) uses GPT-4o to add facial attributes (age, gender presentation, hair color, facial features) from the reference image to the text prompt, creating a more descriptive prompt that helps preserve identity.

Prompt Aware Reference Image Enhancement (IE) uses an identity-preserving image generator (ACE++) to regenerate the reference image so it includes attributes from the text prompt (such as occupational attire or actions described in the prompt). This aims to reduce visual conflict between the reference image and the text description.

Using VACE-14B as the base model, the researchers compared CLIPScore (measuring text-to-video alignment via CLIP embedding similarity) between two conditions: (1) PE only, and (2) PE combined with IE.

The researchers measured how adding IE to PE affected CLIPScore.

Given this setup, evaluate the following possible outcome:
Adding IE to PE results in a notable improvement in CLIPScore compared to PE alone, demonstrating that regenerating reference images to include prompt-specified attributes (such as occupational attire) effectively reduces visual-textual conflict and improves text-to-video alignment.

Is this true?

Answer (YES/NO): YES